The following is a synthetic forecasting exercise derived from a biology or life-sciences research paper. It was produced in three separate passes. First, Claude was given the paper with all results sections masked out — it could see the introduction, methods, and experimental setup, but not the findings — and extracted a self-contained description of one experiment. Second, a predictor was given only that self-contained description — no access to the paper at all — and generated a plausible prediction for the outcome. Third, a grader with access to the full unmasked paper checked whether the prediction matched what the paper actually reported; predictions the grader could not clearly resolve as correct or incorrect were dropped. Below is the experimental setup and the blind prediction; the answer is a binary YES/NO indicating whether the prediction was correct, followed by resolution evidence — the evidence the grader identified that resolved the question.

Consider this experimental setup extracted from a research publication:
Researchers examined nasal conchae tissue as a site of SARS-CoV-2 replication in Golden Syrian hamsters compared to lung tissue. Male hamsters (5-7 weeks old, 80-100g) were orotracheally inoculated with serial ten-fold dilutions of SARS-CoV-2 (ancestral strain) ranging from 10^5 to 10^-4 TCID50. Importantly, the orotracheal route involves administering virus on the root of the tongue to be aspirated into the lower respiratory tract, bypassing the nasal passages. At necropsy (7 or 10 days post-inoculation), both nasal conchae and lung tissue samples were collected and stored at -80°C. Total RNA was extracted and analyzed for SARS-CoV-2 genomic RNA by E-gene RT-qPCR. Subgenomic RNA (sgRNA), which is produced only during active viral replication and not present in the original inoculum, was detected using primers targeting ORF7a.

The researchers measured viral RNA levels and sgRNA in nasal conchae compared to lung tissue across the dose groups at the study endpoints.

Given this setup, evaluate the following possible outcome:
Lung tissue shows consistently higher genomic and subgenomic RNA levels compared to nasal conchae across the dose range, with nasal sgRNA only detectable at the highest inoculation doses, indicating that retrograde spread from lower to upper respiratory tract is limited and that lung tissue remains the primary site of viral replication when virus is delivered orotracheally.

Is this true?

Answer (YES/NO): NO